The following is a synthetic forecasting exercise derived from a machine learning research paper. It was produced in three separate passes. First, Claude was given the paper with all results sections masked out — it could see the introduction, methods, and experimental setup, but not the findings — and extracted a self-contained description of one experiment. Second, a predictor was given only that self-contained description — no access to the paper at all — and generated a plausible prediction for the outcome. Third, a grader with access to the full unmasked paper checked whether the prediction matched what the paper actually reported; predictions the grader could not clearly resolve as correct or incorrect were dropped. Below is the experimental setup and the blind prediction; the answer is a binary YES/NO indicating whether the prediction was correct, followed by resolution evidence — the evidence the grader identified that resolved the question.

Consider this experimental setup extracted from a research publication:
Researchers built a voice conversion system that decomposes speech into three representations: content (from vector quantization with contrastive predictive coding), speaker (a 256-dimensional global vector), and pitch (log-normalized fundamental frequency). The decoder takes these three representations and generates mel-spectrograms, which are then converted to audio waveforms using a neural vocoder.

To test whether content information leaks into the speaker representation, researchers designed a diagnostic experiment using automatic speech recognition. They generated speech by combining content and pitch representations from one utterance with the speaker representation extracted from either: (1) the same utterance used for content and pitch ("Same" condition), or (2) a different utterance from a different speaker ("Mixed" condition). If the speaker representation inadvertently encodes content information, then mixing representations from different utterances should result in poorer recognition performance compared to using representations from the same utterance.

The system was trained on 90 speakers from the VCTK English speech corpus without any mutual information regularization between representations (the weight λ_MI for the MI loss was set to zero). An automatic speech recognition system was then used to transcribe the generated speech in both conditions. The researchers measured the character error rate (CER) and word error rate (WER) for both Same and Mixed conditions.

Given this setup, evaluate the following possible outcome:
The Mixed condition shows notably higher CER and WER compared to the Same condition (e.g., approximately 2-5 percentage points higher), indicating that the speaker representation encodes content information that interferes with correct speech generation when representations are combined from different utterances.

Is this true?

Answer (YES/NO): NO